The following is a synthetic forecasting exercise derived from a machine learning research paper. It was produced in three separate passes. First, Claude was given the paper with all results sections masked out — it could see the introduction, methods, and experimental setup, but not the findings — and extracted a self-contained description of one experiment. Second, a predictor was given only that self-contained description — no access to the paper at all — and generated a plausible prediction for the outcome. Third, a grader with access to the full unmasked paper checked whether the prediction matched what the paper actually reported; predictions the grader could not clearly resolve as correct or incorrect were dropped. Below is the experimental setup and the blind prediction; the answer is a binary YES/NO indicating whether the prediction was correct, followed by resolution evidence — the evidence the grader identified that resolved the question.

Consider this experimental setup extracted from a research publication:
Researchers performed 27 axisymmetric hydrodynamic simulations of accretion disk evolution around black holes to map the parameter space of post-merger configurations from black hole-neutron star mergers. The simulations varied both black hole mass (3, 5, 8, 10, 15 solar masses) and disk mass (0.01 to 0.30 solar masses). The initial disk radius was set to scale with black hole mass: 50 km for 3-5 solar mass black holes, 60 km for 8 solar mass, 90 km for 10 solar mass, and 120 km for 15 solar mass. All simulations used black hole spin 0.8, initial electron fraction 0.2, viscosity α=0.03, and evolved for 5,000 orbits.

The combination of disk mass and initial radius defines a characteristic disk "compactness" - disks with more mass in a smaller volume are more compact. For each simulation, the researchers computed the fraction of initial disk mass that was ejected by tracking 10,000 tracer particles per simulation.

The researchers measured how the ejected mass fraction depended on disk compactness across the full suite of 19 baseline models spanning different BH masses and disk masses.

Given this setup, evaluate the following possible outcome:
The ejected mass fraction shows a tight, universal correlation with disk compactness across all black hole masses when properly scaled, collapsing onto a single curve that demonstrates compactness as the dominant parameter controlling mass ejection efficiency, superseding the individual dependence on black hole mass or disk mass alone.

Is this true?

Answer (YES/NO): NO